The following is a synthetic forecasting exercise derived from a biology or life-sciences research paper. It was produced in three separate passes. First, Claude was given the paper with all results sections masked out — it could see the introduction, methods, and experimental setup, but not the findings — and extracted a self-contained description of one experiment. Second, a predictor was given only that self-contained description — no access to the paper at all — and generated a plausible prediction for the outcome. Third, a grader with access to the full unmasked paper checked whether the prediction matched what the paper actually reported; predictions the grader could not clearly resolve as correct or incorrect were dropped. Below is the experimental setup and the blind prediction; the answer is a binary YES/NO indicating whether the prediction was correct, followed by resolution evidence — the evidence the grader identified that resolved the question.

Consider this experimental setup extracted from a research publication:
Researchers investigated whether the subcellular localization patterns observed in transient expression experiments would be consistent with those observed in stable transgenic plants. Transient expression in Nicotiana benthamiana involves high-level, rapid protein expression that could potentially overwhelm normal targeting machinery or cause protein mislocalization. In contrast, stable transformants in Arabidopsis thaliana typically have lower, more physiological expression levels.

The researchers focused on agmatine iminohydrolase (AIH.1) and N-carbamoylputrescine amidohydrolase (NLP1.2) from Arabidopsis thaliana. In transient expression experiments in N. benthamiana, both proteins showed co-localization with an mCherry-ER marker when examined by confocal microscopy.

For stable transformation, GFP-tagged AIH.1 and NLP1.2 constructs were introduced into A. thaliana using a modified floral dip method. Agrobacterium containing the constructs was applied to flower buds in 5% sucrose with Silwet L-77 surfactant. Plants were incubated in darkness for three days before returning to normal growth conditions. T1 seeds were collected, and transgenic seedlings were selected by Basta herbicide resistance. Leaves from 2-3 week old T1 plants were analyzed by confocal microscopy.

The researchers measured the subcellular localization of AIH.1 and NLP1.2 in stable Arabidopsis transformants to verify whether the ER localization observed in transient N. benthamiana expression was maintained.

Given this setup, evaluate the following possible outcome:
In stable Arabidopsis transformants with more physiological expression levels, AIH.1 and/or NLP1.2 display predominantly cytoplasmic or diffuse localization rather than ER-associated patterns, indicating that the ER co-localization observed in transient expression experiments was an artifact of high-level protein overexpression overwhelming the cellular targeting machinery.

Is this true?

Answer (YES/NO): NO